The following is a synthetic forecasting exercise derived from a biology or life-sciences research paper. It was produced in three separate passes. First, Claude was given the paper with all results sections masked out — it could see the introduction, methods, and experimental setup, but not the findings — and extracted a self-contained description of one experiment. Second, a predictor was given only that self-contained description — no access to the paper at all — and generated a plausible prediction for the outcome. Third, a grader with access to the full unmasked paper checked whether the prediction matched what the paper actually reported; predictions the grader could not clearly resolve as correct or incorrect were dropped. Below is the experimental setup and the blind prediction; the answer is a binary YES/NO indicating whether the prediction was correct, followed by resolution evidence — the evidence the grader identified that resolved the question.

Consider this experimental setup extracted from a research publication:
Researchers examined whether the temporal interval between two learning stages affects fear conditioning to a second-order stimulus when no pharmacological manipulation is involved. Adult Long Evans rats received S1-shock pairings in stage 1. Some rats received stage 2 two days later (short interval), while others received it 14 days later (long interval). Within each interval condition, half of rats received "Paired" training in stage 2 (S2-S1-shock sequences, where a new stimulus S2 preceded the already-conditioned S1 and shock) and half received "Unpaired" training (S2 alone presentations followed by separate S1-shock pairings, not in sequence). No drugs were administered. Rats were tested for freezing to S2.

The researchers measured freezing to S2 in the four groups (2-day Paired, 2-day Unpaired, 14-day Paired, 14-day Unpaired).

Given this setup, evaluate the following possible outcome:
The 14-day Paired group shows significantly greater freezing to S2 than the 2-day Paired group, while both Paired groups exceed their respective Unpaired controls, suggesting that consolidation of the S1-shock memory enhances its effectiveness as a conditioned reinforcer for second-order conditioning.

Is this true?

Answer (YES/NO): NO